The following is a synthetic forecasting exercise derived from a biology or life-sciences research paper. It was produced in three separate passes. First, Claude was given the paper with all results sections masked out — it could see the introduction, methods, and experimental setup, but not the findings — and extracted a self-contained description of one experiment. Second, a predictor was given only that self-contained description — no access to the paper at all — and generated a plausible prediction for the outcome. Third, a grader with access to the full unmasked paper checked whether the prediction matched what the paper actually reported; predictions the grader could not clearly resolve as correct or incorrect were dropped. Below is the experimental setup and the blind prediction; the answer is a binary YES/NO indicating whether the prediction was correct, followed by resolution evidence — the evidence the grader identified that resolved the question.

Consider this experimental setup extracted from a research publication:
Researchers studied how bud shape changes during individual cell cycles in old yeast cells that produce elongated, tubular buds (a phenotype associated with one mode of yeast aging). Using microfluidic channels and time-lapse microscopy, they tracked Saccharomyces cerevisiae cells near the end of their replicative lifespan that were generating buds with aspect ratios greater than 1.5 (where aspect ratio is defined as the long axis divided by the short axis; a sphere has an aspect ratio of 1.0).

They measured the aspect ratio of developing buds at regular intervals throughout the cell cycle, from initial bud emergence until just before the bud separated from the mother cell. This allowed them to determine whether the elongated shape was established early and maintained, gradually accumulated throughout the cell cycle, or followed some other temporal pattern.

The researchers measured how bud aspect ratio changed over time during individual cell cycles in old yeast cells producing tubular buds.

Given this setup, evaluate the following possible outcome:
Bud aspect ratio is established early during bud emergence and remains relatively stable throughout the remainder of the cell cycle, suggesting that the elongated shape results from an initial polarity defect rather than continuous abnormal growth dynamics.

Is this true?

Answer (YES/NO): YES